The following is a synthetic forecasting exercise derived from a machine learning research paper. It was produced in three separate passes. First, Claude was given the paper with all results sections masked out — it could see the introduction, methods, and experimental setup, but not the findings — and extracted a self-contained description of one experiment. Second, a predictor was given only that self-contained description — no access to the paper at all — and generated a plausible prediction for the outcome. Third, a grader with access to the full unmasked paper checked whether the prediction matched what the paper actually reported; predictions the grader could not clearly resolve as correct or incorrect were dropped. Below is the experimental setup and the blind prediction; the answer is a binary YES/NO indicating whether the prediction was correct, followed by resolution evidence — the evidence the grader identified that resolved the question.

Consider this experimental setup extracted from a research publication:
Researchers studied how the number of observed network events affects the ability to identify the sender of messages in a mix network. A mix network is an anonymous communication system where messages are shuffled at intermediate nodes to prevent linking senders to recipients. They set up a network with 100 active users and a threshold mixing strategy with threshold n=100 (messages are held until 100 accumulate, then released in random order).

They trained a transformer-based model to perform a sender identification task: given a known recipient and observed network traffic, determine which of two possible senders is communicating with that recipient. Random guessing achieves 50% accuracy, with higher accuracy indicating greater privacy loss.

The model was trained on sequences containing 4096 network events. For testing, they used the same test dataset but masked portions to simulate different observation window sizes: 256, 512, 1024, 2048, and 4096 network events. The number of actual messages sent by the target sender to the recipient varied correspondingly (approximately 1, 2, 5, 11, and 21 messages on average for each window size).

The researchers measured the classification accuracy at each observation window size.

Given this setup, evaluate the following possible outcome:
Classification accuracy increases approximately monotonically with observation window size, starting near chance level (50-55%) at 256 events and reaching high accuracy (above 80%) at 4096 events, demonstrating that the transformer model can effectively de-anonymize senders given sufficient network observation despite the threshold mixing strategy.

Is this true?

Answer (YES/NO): NO